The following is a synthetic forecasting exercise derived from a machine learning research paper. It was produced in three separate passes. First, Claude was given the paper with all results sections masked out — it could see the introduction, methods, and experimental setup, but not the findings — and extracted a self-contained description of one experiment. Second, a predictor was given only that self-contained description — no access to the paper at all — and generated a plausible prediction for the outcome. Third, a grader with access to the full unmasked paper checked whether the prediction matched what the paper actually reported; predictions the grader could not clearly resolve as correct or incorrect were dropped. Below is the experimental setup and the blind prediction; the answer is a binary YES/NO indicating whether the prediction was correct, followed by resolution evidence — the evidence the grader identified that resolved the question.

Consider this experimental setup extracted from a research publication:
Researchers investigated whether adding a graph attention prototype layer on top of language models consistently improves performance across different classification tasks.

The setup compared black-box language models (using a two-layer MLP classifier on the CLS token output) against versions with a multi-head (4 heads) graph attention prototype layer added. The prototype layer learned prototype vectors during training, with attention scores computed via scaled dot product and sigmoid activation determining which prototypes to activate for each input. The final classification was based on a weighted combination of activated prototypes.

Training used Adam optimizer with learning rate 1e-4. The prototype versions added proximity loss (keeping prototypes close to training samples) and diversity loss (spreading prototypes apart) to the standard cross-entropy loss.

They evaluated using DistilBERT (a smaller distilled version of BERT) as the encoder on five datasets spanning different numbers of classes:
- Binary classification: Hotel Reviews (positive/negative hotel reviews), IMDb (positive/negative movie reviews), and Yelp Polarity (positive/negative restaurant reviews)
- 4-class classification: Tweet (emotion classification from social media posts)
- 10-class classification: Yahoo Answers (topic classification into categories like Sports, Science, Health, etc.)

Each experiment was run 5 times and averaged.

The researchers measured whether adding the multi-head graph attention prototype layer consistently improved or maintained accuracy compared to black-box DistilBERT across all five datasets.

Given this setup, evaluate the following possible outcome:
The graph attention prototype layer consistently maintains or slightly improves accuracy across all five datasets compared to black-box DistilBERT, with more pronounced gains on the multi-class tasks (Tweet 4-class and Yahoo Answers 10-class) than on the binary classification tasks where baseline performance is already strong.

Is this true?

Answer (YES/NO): NO